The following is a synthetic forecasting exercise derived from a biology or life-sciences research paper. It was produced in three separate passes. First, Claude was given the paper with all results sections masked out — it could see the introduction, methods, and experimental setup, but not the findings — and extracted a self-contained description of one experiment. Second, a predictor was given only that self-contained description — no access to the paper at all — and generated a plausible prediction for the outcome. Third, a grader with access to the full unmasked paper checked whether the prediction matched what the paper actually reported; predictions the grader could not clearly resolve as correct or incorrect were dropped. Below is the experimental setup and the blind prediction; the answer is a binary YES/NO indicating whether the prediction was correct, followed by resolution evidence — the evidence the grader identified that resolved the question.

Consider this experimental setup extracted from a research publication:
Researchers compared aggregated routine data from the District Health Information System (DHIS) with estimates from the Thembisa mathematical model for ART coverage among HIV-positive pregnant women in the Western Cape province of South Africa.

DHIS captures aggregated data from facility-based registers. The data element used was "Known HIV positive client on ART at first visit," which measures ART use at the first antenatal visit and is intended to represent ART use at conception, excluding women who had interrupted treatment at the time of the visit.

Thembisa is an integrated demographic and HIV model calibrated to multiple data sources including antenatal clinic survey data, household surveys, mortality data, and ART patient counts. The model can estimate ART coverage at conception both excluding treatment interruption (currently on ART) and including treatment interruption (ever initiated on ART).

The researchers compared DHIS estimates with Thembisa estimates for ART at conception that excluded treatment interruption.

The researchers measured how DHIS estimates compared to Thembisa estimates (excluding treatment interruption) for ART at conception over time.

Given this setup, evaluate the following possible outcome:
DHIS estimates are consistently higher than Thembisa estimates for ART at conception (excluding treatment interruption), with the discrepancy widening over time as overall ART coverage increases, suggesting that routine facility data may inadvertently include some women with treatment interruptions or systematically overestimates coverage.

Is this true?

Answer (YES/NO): NO